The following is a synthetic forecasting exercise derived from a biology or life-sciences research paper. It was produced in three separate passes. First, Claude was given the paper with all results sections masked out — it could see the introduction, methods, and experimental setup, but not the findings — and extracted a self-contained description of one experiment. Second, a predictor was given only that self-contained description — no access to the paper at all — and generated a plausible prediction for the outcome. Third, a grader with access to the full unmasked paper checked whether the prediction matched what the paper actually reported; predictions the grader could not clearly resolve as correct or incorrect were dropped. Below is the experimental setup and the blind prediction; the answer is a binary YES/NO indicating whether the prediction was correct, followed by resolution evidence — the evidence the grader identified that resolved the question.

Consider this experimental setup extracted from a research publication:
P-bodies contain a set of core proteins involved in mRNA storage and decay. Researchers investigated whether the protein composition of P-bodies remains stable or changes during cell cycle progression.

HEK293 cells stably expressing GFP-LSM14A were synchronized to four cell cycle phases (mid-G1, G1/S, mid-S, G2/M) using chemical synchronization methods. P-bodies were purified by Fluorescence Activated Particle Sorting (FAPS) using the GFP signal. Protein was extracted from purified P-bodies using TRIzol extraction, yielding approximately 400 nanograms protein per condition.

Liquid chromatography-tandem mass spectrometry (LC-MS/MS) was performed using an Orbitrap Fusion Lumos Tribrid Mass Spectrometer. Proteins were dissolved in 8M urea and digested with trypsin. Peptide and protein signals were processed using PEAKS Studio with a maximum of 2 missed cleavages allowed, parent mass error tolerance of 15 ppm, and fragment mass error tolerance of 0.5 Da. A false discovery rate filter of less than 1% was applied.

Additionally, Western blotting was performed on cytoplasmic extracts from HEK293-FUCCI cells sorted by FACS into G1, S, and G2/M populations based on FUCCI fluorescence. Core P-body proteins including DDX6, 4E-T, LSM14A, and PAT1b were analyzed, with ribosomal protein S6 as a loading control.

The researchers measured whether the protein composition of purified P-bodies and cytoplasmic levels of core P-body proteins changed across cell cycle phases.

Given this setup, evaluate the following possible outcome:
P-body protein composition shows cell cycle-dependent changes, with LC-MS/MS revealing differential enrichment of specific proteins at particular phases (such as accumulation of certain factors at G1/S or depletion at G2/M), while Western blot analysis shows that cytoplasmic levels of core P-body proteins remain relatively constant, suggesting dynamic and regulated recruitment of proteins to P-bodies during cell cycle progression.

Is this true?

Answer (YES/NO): NO